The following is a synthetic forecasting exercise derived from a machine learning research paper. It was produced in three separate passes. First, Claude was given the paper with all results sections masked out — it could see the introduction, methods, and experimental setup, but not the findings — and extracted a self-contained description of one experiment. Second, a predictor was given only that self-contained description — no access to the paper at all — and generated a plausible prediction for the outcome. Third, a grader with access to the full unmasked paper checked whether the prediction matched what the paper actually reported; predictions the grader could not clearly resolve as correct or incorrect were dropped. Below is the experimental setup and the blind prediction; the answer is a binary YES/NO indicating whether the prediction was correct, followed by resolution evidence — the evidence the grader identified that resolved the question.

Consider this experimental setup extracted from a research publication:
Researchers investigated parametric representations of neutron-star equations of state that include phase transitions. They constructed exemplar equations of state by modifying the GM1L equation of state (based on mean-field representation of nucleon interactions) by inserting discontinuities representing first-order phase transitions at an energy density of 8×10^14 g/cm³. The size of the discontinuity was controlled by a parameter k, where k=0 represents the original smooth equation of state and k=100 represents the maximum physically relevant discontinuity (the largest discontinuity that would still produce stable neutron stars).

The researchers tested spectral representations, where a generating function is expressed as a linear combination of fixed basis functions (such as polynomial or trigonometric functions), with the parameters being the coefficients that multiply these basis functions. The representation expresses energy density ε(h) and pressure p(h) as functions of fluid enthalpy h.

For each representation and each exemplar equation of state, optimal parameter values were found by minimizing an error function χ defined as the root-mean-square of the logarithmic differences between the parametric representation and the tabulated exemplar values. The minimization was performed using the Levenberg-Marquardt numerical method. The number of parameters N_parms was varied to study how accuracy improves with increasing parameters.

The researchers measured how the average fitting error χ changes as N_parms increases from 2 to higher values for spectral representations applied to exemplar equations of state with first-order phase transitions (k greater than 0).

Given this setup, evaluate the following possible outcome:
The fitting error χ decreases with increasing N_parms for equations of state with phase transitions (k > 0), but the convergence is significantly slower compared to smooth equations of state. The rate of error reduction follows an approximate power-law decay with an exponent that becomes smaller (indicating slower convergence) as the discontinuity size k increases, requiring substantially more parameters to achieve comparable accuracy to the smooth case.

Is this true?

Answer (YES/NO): NO